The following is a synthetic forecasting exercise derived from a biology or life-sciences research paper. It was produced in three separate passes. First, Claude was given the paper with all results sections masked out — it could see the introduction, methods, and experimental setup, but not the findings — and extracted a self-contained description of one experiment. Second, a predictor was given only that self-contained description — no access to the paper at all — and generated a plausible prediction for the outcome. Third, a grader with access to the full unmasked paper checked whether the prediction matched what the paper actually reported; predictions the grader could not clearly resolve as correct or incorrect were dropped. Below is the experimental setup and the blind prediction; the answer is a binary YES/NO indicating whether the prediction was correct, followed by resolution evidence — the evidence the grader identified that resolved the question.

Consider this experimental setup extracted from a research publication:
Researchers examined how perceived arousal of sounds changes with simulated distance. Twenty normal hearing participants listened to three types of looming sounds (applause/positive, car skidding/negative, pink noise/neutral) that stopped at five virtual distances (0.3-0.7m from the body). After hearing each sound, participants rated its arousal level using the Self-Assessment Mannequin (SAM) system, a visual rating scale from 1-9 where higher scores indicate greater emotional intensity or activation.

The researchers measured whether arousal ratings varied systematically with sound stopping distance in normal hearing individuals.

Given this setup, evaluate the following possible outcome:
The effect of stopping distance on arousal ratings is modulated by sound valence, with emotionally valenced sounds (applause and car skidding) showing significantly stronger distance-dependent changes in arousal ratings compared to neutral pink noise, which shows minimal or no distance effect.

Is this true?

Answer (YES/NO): NO